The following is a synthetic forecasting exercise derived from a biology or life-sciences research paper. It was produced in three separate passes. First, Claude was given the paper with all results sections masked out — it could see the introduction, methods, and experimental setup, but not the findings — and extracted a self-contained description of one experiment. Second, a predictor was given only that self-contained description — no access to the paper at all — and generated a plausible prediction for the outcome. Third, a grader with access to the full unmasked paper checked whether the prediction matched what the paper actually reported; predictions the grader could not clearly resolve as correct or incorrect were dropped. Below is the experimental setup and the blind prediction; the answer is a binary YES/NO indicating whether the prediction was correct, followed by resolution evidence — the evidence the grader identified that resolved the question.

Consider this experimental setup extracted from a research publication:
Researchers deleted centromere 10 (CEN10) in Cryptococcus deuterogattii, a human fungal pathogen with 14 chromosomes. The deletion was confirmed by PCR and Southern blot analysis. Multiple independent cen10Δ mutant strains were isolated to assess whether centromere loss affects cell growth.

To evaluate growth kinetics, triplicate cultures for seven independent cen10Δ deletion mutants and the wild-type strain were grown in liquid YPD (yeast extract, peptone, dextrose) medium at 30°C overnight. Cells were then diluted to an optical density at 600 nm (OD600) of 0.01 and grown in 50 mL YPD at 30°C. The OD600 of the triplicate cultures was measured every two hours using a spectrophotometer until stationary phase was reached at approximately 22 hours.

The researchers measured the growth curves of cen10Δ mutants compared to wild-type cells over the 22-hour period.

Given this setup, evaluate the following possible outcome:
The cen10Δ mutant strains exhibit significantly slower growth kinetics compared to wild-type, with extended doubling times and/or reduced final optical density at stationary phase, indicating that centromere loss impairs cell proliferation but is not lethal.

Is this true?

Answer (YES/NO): YES